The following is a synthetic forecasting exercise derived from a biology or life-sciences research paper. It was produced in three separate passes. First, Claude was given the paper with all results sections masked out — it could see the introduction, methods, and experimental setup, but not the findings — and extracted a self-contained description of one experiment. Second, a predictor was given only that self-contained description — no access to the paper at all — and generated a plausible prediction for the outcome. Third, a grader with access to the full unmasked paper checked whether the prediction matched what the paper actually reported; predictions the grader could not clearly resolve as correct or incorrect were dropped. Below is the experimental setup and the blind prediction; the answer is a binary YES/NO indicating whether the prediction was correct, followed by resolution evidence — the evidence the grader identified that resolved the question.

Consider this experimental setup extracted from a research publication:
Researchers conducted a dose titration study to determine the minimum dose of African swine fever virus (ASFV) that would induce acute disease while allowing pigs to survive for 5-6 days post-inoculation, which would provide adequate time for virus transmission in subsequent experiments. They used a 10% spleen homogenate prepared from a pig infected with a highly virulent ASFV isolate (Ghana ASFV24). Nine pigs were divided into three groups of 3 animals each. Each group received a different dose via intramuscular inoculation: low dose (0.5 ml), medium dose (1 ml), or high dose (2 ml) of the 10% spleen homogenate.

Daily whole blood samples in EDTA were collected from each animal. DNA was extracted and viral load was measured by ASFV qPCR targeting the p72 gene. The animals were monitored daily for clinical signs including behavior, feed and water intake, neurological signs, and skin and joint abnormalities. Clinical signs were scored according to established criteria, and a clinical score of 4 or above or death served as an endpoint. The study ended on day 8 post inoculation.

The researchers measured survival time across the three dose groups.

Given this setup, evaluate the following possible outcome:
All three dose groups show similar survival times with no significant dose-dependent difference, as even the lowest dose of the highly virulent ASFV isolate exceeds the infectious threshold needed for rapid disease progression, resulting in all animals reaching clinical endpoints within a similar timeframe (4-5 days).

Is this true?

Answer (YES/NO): NO